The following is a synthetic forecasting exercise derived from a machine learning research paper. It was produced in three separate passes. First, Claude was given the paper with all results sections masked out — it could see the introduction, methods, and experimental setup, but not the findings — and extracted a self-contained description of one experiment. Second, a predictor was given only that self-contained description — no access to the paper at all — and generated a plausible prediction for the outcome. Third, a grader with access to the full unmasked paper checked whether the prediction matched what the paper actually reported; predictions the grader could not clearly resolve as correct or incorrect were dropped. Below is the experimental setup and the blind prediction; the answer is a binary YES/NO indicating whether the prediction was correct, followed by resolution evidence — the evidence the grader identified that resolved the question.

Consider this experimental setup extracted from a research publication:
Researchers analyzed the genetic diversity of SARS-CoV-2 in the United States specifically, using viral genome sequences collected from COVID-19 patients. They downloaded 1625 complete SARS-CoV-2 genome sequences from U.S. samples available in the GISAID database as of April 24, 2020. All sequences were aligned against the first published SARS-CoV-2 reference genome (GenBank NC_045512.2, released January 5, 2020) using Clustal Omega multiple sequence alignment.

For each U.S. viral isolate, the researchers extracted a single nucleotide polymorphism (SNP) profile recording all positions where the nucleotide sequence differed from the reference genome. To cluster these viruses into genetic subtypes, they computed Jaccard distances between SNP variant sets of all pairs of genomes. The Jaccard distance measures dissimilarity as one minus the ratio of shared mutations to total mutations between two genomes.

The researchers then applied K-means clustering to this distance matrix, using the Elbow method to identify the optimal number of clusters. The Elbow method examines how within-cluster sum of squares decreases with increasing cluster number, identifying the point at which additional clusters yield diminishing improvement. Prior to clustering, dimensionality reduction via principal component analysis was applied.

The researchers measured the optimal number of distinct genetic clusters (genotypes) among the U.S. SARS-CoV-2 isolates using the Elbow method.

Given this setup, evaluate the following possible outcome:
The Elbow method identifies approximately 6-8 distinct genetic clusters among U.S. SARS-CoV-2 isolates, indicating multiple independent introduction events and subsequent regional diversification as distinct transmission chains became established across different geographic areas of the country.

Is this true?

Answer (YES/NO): NO